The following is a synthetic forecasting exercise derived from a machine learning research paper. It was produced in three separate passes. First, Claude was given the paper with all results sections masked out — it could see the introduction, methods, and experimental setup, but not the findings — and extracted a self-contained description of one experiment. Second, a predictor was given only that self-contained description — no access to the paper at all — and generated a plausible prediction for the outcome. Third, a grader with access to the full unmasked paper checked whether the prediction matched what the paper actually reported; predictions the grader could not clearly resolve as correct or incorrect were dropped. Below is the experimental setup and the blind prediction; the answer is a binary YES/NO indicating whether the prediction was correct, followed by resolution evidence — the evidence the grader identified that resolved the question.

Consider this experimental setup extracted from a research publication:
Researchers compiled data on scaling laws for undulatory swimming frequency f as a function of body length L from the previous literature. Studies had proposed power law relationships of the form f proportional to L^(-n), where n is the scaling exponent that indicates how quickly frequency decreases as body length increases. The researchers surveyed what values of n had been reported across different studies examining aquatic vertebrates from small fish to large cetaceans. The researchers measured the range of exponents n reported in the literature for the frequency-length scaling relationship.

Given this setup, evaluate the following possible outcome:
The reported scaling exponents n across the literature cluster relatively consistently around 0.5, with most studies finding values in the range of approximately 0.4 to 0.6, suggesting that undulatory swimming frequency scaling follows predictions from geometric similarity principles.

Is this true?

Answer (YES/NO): NO